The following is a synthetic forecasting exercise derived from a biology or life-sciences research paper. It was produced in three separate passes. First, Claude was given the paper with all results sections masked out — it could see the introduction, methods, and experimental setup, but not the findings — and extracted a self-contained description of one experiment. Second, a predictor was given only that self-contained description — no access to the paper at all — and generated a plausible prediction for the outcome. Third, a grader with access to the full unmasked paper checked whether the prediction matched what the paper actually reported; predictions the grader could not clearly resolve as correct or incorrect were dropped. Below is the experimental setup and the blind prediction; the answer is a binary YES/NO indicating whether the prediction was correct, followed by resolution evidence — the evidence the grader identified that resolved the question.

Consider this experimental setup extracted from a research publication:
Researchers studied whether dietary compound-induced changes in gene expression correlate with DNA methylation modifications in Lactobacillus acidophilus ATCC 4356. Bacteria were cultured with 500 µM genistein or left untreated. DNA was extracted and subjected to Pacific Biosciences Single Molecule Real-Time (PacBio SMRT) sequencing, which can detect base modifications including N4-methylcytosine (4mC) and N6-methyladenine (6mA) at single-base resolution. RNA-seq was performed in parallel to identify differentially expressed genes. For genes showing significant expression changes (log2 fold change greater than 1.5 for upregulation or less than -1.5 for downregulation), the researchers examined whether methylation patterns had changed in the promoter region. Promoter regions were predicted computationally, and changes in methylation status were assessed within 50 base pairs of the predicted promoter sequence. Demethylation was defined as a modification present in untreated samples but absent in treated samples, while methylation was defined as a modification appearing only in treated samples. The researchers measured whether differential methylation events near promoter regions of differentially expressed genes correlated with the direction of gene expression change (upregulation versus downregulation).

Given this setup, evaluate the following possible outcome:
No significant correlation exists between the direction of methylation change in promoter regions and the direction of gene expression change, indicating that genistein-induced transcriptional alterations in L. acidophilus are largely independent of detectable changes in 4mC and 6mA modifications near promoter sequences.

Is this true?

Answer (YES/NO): NO